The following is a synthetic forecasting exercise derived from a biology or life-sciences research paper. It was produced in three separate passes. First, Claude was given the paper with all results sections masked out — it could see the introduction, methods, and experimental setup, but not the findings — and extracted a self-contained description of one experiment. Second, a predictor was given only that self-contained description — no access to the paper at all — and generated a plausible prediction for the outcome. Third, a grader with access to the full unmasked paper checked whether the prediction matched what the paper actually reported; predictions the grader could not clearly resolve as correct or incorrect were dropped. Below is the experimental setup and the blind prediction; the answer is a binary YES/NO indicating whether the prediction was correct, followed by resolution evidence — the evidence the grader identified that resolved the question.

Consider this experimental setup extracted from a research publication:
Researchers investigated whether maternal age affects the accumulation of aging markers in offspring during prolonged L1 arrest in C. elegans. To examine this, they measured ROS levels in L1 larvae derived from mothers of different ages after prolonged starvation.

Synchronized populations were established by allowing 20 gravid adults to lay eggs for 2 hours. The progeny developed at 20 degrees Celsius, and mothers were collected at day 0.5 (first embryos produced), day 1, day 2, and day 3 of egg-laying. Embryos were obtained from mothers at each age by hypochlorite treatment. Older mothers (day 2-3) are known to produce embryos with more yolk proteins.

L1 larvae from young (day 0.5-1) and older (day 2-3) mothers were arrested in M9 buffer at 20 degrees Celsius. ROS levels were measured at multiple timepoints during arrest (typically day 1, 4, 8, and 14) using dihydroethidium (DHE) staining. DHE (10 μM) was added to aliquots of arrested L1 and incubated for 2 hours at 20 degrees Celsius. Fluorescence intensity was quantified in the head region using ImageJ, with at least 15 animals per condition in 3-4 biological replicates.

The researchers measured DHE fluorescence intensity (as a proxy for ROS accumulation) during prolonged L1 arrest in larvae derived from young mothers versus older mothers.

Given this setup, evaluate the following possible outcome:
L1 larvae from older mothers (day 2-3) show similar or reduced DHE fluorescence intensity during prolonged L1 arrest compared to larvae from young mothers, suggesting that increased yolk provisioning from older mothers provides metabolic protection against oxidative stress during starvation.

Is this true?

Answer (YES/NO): YES